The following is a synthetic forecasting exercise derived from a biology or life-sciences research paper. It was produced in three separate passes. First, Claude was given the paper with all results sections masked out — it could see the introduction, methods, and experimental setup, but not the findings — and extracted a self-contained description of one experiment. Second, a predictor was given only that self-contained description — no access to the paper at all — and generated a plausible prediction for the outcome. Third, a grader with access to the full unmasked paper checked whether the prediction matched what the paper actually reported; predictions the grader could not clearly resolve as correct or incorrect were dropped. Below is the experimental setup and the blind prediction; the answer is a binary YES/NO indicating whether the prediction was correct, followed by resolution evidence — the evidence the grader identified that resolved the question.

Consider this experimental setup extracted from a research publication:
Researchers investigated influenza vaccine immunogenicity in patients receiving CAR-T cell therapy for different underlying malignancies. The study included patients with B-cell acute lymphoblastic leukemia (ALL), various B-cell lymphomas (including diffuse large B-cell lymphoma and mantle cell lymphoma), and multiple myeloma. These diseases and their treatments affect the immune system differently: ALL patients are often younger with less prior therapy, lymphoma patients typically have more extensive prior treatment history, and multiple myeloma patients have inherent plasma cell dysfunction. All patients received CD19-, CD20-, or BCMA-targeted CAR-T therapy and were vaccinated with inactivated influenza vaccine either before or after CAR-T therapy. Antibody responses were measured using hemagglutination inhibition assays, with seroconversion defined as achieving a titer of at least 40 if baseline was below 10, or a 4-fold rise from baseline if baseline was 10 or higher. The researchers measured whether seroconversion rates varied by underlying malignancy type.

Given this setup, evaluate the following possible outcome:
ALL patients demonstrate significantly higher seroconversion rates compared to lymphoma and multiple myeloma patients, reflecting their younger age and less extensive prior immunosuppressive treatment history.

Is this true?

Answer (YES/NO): NO